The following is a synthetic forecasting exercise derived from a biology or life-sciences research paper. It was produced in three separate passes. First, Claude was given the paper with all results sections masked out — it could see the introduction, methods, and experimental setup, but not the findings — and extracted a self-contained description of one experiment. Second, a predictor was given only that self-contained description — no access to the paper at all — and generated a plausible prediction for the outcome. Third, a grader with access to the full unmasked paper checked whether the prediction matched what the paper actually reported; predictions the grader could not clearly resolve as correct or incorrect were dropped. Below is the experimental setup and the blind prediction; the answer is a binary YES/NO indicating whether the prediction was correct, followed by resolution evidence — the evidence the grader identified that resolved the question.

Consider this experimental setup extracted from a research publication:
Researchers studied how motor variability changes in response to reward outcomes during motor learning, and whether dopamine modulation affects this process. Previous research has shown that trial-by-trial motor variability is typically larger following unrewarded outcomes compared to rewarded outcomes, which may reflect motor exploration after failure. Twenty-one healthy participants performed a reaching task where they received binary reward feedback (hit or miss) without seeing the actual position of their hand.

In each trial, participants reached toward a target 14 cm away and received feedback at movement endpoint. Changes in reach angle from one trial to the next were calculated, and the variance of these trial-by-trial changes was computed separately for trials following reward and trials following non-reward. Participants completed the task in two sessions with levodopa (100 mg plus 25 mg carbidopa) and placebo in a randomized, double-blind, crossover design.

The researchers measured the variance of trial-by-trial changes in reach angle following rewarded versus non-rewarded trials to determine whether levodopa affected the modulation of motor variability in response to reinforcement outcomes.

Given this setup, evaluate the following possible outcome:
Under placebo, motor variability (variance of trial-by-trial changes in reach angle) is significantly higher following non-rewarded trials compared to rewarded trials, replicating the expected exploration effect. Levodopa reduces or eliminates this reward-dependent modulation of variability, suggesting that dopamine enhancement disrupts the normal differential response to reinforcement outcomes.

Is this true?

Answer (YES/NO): NO